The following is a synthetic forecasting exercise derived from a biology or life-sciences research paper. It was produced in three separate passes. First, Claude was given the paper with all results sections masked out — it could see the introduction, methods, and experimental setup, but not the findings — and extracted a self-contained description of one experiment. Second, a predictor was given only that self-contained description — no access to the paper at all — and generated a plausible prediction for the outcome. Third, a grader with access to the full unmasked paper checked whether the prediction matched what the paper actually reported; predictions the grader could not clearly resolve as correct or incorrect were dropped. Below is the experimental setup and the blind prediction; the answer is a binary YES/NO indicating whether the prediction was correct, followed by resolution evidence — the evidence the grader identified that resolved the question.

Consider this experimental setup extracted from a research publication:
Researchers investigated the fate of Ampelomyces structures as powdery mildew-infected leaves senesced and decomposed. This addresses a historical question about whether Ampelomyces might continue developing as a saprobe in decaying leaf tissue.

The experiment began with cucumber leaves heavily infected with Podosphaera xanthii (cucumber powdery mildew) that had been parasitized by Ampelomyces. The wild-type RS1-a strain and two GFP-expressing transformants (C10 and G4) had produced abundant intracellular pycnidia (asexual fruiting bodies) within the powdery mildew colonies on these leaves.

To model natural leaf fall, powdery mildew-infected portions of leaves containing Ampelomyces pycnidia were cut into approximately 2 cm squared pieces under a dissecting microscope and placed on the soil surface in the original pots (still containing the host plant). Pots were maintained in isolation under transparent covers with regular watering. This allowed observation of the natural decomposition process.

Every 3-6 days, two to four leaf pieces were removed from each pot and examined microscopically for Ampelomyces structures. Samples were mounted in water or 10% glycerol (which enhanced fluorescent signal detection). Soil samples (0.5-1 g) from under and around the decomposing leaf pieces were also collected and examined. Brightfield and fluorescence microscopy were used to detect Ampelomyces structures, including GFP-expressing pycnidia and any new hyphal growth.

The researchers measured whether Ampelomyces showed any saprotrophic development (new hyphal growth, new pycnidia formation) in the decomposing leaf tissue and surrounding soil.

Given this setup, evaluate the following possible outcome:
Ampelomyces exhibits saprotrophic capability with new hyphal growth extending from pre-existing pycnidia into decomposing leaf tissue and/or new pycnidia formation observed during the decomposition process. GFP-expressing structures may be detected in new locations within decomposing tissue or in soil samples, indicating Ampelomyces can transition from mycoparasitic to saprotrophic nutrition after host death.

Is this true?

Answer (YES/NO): NO